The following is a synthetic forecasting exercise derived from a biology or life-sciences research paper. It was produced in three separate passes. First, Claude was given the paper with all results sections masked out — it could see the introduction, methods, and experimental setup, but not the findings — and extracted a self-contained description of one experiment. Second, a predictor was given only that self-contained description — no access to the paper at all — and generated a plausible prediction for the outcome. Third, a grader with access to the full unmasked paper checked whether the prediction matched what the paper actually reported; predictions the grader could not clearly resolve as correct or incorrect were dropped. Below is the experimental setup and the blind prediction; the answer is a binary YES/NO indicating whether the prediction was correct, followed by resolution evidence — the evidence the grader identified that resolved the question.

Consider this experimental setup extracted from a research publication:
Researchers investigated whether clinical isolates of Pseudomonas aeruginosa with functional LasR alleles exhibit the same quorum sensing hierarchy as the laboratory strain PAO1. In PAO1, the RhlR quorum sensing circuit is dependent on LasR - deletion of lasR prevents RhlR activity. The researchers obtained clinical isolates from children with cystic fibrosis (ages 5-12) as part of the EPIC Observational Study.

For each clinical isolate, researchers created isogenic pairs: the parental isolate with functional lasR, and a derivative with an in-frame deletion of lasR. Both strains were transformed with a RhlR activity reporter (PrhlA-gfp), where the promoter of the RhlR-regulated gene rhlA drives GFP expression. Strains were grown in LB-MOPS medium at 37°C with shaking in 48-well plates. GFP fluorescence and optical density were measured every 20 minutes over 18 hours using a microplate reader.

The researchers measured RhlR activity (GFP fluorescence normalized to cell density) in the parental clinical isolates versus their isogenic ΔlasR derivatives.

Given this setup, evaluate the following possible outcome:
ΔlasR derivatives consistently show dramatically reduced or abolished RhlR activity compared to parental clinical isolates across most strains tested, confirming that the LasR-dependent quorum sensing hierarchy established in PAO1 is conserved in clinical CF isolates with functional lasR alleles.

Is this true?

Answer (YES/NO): NO